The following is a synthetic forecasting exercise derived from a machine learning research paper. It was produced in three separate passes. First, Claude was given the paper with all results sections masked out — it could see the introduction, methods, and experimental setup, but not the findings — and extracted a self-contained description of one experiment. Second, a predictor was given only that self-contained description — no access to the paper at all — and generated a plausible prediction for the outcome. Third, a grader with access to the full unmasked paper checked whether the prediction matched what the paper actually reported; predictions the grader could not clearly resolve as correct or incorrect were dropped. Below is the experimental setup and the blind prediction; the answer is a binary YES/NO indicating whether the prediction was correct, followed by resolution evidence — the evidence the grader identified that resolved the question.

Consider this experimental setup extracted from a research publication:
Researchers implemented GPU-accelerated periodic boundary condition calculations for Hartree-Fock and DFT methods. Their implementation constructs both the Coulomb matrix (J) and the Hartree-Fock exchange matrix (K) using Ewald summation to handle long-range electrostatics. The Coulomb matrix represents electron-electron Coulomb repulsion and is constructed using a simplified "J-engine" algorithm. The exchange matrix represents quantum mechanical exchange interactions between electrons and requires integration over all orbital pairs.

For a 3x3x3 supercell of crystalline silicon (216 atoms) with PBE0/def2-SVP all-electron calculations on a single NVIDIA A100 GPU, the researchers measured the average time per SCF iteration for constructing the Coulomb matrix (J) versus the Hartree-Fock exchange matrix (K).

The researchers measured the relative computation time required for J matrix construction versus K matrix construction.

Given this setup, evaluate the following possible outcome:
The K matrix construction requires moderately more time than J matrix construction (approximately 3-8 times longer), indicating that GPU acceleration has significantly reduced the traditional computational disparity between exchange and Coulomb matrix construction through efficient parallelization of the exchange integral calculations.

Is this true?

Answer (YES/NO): YES